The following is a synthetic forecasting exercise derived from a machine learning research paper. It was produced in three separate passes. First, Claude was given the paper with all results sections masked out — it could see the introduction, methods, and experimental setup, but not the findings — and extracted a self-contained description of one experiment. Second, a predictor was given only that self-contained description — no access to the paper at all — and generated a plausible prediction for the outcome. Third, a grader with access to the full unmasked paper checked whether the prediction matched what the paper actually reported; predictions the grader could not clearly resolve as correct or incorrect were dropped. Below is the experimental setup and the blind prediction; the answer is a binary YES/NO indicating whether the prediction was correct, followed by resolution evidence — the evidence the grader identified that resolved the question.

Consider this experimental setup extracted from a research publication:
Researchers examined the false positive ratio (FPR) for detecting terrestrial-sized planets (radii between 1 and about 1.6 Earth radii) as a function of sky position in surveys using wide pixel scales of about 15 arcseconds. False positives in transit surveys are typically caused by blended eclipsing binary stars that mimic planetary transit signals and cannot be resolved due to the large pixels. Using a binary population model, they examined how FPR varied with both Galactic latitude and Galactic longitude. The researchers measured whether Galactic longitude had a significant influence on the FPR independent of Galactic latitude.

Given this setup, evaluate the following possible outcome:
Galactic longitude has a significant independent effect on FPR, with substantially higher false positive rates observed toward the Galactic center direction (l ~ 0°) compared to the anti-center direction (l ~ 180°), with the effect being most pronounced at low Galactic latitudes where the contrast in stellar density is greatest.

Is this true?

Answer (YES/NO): NO